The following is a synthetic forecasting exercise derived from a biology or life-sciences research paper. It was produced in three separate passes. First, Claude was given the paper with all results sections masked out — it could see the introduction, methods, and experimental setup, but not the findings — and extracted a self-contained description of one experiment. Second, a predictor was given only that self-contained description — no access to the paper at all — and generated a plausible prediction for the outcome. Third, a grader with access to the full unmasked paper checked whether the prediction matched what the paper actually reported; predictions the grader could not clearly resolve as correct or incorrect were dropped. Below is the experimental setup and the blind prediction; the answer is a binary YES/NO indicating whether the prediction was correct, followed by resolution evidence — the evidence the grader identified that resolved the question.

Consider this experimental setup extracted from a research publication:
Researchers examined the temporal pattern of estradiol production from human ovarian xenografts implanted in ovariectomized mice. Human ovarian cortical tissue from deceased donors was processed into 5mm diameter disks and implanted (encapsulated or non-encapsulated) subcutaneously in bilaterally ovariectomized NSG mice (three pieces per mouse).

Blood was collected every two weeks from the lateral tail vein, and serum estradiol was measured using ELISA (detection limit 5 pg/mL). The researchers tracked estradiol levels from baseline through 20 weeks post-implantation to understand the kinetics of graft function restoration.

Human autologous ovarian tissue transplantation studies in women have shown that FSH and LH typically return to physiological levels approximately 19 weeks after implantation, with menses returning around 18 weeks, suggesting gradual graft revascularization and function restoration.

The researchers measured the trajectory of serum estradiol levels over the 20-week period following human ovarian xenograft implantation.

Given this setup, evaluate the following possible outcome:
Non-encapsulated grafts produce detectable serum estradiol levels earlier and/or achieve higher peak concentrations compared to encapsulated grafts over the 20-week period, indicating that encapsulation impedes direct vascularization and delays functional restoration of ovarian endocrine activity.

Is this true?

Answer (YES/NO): NO